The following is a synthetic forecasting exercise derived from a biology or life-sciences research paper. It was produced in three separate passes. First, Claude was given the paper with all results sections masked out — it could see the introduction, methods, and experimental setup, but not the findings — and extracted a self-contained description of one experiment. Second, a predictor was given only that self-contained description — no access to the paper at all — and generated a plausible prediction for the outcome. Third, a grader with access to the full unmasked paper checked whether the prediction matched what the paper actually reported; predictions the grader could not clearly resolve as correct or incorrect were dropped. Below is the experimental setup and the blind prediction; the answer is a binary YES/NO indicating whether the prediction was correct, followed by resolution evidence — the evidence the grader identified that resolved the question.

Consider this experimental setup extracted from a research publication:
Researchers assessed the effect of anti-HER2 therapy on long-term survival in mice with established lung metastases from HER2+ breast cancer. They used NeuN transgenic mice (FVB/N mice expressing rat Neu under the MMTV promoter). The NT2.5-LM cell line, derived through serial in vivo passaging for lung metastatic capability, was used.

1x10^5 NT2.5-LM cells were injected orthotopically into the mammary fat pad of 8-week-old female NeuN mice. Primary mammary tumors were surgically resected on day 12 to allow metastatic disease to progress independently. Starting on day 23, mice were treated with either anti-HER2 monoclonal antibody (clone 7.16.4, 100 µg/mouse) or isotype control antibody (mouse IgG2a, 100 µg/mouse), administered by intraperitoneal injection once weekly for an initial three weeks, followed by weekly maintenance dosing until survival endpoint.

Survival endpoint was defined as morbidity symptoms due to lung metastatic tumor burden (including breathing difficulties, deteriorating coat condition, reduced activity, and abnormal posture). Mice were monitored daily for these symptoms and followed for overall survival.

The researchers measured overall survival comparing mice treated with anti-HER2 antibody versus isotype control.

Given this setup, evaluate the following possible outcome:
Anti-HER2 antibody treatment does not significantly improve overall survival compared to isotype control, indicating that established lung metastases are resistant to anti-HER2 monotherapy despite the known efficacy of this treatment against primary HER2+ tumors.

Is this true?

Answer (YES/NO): NO